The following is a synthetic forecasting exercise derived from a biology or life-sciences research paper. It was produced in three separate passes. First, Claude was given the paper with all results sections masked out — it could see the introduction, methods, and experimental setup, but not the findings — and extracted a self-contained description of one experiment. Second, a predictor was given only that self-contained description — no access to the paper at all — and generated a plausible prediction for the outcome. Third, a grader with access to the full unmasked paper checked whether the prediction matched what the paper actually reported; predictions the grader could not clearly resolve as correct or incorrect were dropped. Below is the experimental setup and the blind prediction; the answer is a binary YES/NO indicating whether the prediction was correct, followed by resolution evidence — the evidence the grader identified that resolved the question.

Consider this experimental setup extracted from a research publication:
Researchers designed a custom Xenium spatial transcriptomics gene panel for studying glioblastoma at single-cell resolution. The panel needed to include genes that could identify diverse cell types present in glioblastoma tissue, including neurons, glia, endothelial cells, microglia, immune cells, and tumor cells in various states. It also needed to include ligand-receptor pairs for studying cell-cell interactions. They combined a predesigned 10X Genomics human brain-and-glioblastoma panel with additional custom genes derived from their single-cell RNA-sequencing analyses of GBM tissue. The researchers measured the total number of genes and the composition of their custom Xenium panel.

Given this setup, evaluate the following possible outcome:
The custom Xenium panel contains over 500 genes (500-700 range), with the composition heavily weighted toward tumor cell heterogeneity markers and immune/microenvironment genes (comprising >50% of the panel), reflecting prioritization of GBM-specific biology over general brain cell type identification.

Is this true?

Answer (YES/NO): NO